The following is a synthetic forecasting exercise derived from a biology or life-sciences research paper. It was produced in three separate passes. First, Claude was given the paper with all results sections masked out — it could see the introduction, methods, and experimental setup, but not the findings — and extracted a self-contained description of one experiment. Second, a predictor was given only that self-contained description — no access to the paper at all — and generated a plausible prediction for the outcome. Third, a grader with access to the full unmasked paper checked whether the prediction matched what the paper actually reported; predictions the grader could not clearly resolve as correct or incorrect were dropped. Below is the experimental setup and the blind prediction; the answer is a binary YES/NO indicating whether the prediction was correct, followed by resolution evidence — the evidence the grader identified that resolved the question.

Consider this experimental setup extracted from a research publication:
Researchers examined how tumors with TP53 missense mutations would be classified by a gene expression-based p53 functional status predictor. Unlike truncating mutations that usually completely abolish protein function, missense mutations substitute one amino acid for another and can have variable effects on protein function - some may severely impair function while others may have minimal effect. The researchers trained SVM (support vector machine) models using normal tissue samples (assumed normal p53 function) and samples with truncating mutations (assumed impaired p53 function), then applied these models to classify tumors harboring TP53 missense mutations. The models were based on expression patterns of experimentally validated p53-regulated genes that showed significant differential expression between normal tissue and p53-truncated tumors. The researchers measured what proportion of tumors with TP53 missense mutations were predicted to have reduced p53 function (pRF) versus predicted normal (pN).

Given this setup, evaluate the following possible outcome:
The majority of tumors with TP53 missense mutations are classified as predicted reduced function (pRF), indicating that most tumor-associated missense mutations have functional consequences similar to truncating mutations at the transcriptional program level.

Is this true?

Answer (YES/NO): YES